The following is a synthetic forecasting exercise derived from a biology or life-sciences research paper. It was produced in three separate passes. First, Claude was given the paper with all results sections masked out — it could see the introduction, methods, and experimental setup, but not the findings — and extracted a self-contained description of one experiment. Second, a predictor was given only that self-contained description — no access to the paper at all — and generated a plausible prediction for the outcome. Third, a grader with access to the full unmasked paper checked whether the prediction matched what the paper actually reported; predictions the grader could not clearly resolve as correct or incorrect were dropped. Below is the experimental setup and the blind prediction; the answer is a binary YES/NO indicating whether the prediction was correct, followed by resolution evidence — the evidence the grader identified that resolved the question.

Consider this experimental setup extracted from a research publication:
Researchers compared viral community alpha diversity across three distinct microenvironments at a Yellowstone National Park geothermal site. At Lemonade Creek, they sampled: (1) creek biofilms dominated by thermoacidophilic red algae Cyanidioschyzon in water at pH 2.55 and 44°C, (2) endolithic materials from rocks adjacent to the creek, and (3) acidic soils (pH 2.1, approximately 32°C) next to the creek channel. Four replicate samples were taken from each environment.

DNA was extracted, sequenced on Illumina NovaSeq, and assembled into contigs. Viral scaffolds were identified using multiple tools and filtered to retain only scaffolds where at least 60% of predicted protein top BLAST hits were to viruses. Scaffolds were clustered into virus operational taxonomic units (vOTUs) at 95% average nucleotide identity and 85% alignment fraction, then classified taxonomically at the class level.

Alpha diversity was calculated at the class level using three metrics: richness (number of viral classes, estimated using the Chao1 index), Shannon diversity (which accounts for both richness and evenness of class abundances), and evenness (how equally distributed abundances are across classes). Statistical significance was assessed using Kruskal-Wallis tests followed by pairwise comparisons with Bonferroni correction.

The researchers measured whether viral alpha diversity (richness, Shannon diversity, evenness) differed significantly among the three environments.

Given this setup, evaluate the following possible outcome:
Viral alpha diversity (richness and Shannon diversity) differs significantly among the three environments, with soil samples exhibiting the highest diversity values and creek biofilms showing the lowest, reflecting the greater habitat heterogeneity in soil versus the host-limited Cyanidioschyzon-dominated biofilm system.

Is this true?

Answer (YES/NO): YES